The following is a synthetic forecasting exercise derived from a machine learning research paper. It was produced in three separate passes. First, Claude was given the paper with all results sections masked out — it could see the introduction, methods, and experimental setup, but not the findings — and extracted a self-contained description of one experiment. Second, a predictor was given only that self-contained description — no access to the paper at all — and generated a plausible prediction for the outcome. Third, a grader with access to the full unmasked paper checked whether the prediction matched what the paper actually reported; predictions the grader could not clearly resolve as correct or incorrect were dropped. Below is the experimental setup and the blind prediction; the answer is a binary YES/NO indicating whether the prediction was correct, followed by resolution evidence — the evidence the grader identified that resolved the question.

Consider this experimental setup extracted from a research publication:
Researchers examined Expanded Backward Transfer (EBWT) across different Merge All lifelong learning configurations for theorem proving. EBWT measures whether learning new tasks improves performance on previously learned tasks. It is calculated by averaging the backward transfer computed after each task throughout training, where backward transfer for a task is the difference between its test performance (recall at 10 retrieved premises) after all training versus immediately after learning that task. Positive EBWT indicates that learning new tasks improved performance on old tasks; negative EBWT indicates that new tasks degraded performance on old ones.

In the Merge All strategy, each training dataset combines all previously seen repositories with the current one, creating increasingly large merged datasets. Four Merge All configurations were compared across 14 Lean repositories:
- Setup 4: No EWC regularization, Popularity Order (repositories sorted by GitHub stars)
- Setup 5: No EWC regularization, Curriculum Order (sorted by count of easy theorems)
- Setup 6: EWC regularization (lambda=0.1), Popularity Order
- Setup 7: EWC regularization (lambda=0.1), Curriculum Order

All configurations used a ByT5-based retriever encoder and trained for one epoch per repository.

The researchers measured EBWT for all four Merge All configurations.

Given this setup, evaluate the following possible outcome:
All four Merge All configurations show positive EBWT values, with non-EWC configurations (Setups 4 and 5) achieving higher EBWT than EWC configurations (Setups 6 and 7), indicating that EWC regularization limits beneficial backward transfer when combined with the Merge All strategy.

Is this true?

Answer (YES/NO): NO